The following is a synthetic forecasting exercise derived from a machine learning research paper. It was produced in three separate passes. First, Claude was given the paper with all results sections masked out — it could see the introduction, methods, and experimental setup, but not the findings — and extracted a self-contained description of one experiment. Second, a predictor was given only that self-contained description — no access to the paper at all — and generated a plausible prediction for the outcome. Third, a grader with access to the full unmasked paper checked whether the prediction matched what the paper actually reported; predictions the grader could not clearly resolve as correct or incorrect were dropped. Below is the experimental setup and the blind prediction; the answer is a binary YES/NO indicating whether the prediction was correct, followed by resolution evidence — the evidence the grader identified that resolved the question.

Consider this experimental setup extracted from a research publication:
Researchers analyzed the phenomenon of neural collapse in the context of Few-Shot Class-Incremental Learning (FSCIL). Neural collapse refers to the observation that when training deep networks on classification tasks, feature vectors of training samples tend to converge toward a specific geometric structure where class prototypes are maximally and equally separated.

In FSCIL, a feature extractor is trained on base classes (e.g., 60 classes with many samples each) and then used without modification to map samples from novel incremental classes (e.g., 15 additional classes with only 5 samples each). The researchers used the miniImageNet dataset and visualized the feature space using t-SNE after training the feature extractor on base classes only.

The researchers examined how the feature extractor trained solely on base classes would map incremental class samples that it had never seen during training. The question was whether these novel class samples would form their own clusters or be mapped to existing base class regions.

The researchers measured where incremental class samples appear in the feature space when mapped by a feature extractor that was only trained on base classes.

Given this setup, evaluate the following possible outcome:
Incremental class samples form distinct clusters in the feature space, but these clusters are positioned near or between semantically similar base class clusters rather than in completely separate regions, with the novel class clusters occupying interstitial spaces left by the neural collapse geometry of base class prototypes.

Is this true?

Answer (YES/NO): NO